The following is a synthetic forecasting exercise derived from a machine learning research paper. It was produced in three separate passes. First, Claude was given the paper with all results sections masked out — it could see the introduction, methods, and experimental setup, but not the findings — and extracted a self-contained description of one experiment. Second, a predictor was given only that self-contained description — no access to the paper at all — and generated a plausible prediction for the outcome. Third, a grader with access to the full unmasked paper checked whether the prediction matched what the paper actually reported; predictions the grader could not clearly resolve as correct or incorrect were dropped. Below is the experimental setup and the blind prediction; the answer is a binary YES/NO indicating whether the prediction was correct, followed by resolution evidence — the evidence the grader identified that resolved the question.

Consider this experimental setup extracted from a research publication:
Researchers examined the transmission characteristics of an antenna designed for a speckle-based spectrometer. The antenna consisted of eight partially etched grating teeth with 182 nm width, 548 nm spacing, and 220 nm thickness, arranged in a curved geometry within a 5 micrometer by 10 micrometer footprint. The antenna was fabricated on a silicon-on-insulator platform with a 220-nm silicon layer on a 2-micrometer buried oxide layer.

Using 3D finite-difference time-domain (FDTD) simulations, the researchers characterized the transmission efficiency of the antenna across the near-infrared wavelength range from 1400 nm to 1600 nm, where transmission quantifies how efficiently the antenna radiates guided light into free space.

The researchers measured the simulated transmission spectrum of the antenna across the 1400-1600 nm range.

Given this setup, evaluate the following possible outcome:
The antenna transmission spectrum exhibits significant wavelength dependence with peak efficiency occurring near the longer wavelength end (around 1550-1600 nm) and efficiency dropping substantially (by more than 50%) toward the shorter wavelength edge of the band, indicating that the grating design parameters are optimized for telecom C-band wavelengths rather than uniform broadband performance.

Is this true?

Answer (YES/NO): NO